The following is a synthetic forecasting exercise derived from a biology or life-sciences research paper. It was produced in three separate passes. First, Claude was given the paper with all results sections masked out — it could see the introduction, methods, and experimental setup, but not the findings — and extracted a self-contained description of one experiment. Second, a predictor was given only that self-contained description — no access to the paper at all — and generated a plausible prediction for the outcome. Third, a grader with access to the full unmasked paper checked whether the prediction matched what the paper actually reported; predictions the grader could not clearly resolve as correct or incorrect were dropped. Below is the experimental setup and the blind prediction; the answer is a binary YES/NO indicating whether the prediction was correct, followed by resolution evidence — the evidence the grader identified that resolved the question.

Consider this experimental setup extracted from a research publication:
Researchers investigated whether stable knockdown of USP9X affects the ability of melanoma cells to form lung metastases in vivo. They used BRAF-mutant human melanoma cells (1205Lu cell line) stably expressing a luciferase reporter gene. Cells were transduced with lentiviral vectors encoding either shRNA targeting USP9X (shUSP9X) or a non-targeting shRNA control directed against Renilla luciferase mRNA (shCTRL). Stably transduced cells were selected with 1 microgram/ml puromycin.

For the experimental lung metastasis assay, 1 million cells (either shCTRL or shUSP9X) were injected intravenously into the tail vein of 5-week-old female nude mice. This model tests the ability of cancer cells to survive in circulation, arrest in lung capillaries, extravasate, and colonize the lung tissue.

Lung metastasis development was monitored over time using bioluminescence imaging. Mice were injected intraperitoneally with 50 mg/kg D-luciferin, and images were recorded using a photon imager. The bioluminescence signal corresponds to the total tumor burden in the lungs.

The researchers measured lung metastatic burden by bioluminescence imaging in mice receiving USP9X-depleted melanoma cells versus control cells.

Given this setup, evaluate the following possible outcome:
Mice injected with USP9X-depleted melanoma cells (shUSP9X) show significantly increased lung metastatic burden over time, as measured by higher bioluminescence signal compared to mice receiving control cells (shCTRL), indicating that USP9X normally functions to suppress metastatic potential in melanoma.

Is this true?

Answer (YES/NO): NO